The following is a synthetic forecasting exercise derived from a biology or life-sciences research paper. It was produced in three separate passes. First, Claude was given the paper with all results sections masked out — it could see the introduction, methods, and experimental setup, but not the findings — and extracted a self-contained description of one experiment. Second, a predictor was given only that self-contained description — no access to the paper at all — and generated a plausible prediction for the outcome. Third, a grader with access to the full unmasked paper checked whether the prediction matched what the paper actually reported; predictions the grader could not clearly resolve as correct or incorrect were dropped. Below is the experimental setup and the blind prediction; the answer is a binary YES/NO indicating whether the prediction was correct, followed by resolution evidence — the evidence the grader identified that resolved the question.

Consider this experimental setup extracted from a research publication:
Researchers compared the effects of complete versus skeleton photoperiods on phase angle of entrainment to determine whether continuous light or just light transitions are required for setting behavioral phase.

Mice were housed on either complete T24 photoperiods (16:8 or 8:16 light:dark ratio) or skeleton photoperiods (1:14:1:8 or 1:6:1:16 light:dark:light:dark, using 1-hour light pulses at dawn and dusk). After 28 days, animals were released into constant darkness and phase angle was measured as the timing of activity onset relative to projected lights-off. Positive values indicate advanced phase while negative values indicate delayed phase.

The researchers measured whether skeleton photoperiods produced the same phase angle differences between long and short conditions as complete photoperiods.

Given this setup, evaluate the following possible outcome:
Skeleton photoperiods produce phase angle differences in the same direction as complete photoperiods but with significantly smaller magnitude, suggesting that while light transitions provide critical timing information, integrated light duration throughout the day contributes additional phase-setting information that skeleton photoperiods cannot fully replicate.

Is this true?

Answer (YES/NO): NO